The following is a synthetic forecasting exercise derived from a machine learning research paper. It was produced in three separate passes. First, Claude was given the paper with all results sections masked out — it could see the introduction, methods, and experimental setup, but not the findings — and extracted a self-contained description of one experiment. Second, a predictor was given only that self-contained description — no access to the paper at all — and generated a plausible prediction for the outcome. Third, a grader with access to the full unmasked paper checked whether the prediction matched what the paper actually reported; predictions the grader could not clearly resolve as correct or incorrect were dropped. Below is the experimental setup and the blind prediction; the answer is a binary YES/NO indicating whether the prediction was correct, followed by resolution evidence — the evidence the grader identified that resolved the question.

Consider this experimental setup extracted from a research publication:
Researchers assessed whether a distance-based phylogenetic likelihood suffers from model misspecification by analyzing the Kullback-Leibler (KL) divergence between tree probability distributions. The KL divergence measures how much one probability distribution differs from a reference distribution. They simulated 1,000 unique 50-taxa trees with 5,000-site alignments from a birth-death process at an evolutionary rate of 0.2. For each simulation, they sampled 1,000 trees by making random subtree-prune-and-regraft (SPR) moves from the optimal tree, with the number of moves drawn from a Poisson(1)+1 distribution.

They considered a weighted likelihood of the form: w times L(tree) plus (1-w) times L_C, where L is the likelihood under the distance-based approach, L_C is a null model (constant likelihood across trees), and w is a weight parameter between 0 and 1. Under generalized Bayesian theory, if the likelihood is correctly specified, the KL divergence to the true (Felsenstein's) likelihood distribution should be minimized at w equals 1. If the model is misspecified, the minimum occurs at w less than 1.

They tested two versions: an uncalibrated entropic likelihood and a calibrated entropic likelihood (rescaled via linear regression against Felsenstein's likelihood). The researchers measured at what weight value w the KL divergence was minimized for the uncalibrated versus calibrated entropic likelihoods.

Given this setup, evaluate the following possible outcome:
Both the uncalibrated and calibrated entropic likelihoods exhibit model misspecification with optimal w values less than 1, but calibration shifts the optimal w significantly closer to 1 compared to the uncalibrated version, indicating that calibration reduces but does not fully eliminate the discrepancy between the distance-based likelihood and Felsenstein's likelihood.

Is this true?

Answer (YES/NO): NO